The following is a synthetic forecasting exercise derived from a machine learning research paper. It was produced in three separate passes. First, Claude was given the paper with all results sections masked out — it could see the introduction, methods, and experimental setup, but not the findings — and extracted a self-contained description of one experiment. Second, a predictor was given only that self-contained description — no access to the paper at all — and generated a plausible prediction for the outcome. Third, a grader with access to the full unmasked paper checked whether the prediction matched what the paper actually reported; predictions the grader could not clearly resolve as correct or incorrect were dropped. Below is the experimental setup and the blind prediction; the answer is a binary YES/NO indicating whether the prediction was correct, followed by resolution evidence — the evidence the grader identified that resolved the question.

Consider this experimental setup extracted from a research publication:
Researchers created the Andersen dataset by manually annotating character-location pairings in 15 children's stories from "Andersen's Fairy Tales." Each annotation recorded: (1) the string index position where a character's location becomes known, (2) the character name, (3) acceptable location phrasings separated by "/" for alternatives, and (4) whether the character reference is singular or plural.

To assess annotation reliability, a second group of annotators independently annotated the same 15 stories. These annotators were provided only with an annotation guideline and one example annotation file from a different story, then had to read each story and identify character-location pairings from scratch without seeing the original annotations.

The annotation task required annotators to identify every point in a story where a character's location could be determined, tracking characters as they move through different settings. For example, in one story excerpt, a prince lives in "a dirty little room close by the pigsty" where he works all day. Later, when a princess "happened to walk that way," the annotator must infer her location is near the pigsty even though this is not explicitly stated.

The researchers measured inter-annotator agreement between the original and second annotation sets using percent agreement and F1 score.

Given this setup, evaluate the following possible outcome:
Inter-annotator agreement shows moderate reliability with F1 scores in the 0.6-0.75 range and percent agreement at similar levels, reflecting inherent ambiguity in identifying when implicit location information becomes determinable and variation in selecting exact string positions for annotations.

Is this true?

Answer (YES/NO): NO